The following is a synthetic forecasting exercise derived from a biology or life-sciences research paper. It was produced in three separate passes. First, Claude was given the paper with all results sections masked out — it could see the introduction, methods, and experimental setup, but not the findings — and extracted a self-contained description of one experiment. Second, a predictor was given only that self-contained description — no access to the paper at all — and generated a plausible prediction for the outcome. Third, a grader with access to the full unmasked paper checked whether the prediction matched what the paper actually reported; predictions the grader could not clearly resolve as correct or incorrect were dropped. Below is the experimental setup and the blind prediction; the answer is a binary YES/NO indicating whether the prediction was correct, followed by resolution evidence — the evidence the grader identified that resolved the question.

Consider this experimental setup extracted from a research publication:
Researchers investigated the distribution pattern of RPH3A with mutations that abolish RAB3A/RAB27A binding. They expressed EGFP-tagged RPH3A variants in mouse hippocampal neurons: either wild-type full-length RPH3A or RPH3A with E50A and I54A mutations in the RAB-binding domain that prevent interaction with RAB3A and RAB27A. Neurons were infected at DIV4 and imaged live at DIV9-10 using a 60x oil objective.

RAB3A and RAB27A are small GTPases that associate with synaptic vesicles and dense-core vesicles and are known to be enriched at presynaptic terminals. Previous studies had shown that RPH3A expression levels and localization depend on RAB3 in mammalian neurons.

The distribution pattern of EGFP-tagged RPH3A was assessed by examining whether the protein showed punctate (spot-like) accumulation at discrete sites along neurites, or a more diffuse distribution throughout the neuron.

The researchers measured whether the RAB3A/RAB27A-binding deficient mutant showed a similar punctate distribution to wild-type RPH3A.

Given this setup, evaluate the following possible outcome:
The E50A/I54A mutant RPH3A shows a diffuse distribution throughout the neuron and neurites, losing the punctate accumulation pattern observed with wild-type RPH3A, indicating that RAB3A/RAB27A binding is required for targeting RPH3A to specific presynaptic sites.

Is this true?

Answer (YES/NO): YES